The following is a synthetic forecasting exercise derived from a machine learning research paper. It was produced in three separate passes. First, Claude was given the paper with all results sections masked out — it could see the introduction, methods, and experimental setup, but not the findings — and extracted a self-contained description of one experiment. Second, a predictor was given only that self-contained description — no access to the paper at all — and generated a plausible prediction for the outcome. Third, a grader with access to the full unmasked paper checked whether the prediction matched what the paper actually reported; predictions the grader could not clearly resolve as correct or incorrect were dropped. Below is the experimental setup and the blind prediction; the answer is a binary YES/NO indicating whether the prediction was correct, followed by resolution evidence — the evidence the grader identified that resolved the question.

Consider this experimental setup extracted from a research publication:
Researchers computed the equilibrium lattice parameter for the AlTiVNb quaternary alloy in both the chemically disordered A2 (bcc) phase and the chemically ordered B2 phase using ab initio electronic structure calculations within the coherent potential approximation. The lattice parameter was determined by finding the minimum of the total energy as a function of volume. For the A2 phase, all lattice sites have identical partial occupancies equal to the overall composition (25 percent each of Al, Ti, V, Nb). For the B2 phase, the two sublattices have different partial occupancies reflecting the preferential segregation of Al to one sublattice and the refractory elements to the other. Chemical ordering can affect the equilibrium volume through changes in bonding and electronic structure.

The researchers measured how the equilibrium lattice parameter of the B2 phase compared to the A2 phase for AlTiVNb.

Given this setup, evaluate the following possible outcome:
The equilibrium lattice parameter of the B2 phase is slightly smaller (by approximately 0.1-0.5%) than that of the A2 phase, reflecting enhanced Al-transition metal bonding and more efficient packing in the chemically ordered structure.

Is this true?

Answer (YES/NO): NO